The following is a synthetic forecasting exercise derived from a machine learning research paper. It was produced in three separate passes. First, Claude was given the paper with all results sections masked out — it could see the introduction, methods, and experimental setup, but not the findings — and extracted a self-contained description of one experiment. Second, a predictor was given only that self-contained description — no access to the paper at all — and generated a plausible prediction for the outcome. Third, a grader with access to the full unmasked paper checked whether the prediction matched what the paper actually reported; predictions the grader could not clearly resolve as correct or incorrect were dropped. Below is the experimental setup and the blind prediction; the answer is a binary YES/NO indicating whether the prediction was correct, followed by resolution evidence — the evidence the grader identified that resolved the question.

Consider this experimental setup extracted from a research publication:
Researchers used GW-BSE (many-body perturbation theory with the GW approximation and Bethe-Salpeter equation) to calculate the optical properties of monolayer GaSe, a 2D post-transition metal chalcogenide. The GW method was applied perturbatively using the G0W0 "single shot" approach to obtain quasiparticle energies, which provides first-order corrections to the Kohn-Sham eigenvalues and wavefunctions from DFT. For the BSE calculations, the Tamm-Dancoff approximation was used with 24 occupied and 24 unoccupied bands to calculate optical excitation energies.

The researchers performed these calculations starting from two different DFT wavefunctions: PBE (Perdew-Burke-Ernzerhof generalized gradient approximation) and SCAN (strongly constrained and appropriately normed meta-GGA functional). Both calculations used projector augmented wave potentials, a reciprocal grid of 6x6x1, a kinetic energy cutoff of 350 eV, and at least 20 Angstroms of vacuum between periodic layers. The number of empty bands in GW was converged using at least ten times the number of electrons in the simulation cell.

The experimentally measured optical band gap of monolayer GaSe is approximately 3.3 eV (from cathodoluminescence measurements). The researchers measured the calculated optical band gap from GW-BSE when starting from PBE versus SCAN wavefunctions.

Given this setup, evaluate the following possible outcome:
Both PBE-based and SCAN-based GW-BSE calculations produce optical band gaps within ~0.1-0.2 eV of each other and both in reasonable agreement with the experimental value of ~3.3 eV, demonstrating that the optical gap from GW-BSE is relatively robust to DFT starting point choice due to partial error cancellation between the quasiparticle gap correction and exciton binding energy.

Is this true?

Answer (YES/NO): NO